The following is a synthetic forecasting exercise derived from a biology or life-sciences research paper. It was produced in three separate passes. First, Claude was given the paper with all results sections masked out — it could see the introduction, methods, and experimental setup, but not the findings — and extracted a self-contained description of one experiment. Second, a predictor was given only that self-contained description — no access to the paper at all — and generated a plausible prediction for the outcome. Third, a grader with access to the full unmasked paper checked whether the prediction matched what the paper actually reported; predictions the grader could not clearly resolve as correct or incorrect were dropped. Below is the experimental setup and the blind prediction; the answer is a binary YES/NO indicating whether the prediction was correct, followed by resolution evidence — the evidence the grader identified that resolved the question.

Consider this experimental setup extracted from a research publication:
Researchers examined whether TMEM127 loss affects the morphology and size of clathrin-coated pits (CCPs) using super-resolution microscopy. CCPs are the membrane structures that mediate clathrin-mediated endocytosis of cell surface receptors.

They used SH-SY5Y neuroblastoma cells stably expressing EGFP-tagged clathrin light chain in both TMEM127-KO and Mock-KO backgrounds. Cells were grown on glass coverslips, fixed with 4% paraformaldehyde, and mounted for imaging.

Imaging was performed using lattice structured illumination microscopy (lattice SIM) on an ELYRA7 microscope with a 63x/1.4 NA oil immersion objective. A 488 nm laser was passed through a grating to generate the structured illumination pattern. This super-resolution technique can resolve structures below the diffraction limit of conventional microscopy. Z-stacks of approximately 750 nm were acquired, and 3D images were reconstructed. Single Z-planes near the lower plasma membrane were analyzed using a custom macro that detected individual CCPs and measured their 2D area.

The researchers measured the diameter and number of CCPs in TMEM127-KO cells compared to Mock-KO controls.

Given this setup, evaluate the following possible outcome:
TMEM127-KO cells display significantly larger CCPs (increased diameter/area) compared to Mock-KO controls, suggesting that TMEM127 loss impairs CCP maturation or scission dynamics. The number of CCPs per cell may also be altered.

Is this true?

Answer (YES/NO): NO